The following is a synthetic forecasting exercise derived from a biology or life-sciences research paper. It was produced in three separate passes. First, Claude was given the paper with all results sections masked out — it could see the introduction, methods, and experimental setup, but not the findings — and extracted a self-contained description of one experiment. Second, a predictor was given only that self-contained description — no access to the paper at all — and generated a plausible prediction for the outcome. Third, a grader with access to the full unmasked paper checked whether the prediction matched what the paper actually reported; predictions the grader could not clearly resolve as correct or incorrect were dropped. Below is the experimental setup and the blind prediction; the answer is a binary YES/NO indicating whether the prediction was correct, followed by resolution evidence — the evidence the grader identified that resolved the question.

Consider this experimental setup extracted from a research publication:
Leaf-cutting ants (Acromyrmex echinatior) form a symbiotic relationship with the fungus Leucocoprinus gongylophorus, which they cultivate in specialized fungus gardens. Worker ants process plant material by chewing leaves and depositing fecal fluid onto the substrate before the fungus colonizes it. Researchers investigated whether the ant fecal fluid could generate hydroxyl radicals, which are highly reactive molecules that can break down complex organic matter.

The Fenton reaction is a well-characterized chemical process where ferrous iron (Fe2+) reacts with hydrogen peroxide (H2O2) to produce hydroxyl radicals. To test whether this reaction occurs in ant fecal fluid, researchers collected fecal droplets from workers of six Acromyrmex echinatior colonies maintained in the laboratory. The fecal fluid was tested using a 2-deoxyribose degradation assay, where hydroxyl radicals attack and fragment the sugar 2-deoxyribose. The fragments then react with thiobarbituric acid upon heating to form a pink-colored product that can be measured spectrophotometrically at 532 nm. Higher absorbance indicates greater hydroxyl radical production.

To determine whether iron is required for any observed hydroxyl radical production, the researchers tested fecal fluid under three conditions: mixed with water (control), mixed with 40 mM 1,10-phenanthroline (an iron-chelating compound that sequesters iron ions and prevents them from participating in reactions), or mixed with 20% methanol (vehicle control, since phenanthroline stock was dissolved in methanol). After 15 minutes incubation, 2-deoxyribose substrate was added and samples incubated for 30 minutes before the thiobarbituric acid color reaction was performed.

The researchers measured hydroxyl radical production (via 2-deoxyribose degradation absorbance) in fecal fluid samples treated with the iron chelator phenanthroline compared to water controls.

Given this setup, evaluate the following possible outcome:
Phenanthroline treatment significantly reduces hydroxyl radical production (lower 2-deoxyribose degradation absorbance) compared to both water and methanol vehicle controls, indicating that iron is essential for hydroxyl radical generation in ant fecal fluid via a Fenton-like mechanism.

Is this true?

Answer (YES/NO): YES